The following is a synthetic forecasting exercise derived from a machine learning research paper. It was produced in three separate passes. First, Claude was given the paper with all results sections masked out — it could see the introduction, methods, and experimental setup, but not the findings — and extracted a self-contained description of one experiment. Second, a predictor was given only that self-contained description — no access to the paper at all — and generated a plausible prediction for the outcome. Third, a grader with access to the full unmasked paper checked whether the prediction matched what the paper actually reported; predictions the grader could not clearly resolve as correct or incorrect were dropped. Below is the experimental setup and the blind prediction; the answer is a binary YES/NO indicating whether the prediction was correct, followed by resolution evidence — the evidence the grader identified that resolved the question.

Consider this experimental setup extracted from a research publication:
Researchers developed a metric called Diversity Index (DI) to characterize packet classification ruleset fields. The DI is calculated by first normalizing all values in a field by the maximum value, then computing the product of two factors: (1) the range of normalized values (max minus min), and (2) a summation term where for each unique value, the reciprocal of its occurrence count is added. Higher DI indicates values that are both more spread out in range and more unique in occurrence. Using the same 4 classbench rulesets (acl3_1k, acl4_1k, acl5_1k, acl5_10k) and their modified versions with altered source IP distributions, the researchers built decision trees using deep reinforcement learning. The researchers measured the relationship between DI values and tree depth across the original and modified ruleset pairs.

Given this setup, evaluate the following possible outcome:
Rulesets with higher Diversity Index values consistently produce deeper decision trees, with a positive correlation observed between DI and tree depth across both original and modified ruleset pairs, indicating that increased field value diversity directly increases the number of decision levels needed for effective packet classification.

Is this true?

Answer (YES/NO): YES